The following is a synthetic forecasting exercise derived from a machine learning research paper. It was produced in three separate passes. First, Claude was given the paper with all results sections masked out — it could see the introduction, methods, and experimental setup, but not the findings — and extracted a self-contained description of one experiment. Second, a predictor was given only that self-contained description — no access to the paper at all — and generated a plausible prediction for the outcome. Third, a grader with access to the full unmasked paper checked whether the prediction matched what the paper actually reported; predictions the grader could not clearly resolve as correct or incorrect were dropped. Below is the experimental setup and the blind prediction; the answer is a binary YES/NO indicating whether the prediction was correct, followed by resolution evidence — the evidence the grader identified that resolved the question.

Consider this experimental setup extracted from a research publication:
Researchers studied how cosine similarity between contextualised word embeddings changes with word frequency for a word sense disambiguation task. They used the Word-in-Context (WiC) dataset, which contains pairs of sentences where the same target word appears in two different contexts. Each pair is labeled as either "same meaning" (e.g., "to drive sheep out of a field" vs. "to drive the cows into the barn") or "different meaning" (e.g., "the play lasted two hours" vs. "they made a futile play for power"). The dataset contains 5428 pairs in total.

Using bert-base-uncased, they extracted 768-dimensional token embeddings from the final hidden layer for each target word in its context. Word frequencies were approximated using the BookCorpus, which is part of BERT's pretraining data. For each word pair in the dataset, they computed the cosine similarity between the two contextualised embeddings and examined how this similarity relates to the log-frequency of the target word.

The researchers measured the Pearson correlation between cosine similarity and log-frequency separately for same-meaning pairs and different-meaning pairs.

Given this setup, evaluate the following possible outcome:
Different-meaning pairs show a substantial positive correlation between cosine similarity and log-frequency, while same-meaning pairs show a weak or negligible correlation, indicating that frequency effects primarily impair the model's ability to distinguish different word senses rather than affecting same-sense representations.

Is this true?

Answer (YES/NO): NO